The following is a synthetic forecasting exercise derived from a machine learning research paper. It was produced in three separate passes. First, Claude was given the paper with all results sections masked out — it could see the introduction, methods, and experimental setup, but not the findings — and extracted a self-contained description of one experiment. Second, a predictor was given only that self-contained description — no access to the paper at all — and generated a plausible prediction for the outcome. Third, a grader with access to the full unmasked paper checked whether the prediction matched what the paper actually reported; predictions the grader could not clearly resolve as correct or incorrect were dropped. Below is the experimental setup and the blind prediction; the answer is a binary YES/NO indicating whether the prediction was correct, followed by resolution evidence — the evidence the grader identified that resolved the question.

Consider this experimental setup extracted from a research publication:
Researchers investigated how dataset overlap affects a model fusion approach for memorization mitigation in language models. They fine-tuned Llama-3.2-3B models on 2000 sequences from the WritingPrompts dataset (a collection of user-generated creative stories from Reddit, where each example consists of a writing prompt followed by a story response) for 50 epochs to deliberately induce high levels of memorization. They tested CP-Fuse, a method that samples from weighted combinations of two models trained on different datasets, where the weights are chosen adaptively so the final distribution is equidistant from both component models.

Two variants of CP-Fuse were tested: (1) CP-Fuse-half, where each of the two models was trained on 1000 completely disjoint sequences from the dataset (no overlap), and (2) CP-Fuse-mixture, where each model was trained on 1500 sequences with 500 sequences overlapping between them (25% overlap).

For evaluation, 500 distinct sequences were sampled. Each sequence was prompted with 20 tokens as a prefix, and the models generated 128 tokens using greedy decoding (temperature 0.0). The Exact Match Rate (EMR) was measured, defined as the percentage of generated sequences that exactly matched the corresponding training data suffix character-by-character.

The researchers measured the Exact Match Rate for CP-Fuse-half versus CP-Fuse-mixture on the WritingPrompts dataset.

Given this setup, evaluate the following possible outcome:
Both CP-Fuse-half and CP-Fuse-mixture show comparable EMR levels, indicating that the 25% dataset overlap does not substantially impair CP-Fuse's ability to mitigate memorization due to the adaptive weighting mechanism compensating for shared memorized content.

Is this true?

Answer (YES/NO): NO